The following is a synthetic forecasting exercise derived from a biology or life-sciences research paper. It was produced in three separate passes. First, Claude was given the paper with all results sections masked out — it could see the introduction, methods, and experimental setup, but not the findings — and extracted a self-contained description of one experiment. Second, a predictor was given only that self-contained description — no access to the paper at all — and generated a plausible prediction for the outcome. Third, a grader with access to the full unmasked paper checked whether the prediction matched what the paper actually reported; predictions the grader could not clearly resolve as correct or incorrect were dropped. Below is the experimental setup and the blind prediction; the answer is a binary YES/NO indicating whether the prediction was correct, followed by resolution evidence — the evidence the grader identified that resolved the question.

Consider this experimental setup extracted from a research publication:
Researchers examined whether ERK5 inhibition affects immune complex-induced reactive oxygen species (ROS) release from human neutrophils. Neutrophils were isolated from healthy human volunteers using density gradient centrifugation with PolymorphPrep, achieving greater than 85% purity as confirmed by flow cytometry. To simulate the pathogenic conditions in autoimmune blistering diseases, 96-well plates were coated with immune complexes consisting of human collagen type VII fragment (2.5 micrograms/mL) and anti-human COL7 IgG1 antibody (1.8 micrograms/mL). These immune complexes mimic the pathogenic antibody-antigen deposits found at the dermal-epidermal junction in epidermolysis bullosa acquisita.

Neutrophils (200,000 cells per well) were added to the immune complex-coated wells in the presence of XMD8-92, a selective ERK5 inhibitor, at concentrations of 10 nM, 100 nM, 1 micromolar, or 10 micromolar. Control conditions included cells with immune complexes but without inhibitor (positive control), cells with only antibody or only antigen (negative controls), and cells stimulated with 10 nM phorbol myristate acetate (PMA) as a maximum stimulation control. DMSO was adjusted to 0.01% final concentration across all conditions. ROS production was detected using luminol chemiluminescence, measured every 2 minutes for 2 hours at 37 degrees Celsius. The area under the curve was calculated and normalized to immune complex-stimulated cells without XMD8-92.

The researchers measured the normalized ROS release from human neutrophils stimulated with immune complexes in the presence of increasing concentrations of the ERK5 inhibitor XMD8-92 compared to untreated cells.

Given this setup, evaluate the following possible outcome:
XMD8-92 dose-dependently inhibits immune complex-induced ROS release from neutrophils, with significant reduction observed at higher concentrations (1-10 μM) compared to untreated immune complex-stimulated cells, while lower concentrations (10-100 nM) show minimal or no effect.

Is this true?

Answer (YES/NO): YES